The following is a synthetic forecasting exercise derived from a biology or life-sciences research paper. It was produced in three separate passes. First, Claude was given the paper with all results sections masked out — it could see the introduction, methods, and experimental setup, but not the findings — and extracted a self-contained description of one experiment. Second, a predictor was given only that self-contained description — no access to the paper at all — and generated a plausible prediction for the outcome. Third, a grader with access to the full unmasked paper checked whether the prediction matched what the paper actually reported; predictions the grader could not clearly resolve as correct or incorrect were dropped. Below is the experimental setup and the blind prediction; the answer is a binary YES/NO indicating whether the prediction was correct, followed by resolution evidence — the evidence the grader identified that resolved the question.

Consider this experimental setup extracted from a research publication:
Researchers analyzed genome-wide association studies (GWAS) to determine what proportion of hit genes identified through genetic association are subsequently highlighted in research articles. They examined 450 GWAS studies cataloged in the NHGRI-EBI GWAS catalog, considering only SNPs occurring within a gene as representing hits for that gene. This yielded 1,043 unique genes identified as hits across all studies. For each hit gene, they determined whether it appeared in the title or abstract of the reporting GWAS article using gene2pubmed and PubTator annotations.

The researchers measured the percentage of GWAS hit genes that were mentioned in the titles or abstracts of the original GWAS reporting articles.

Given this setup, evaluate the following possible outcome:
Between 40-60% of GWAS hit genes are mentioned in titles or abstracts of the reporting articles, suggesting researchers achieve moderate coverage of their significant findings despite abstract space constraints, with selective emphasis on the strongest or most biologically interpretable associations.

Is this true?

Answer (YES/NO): NO